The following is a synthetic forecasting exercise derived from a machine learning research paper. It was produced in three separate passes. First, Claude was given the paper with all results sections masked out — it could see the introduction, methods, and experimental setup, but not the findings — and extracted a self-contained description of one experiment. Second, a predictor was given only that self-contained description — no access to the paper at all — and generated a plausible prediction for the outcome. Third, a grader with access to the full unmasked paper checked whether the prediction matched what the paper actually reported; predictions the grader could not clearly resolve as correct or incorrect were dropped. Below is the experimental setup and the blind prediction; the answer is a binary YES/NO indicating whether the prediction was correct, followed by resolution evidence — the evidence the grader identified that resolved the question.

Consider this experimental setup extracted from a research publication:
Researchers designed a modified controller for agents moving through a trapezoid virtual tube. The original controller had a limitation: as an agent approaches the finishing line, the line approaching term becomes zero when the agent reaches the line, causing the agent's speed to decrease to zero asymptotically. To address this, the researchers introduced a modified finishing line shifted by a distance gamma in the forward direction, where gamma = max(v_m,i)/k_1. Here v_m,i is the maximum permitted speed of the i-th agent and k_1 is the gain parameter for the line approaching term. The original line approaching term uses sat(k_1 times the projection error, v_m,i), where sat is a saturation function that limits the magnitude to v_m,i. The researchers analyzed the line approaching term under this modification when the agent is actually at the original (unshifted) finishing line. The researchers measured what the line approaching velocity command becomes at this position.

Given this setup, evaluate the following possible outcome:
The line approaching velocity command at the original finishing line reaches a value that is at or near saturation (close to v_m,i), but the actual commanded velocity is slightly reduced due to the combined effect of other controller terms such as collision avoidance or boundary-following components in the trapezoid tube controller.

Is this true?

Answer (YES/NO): NO